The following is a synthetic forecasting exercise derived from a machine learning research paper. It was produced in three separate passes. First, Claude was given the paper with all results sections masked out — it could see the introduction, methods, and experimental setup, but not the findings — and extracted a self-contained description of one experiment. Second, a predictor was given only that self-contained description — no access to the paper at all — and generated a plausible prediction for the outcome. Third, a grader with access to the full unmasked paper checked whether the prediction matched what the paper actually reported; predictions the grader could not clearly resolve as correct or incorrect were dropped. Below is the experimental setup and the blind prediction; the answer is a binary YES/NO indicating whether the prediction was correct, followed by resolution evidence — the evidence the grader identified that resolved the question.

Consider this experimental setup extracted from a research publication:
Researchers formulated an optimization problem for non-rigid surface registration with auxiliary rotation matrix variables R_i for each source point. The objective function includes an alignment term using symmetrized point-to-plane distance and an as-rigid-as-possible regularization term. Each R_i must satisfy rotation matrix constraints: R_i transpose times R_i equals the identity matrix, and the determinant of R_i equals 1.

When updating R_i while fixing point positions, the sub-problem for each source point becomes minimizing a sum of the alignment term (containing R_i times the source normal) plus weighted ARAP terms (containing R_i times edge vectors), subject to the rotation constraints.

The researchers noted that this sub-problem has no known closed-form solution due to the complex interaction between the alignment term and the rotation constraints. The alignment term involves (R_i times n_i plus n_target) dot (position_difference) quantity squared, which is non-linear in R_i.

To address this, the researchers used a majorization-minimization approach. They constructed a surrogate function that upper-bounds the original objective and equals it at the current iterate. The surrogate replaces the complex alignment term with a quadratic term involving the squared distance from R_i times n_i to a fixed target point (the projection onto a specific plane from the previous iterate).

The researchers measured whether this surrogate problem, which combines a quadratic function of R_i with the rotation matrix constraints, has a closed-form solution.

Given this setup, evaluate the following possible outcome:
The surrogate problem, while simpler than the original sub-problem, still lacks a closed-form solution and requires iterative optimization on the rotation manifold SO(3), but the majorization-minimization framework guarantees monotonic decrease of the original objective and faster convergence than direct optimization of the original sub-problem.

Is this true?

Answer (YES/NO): NO